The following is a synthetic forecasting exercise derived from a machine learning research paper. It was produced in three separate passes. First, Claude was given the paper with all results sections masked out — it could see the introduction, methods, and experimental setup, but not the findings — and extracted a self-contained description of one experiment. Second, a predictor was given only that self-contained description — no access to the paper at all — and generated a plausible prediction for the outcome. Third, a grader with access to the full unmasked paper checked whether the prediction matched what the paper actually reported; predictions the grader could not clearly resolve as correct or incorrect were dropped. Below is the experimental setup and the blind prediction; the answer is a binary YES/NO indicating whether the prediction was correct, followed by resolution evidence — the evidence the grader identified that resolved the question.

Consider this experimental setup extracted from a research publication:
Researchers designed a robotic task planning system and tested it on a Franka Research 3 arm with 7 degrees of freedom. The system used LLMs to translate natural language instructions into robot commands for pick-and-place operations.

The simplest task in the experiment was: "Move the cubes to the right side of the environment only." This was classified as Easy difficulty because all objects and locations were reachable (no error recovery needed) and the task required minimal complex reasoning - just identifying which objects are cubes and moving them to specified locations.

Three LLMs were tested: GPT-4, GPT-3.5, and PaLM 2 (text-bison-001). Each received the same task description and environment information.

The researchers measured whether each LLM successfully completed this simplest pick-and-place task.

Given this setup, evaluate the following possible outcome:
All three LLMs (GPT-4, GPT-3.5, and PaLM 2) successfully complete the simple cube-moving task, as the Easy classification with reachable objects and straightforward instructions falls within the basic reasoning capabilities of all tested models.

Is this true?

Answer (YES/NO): YES